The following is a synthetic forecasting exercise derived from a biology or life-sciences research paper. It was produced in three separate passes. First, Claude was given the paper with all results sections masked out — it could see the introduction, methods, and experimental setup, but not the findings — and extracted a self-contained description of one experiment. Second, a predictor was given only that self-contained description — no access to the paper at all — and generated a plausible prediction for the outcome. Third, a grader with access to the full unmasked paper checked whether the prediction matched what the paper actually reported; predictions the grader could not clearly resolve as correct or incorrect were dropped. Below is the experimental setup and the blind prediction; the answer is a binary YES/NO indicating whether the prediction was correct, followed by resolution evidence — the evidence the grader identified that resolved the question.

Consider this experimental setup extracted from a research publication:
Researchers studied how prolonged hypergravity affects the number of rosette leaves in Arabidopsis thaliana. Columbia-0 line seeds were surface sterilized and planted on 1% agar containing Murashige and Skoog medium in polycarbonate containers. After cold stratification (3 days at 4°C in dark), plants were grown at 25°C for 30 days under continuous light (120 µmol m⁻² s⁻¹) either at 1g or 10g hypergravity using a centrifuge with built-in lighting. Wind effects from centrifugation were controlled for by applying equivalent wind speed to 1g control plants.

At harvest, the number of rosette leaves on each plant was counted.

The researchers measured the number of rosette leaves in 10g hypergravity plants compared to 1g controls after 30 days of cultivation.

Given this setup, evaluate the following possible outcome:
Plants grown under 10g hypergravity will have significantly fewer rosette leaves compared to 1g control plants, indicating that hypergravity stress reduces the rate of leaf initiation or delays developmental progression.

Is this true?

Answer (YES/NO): NO